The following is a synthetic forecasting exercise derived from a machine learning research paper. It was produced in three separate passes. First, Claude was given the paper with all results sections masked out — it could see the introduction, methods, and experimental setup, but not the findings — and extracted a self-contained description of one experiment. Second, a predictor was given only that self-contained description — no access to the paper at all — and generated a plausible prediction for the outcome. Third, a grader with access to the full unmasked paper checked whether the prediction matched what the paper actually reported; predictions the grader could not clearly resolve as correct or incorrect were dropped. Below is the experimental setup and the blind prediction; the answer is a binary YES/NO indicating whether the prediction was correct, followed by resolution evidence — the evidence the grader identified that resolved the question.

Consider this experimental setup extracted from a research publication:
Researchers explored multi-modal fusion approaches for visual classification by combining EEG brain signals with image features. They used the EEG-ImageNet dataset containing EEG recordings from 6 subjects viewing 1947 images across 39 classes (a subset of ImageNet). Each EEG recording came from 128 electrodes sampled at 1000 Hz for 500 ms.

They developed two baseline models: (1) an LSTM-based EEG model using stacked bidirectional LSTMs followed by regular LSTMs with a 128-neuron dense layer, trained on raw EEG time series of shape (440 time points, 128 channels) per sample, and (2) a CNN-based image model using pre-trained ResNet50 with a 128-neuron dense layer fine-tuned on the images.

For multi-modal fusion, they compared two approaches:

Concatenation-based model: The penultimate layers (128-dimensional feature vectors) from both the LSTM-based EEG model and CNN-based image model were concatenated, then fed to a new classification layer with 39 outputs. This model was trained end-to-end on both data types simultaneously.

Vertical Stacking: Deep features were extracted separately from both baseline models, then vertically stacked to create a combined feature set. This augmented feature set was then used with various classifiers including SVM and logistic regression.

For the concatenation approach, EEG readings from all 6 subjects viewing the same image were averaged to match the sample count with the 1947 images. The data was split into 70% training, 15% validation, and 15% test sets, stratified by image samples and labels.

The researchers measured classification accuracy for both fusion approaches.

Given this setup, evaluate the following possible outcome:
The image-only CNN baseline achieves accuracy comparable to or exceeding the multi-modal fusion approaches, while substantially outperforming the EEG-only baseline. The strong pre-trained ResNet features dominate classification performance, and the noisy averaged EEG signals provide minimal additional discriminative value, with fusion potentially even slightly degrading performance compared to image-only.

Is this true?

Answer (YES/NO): YES